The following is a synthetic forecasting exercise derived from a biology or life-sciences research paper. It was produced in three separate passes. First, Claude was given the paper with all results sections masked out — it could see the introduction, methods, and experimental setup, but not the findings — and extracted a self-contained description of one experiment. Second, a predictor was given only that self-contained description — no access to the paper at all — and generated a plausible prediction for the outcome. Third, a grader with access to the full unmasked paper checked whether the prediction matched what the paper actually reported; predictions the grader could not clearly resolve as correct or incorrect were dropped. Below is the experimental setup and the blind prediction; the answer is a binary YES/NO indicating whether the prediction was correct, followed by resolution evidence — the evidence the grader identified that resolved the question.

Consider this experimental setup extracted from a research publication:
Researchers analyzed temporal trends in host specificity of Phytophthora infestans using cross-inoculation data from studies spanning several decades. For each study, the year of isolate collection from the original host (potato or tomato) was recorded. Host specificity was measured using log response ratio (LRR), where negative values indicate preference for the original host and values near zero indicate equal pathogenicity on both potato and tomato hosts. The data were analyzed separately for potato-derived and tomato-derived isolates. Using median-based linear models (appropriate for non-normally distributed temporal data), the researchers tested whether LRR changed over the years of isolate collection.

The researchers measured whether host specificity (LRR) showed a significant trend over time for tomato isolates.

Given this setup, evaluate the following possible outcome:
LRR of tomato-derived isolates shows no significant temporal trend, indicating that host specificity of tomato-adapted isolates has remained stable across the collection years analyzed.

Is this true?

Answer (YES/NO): NO